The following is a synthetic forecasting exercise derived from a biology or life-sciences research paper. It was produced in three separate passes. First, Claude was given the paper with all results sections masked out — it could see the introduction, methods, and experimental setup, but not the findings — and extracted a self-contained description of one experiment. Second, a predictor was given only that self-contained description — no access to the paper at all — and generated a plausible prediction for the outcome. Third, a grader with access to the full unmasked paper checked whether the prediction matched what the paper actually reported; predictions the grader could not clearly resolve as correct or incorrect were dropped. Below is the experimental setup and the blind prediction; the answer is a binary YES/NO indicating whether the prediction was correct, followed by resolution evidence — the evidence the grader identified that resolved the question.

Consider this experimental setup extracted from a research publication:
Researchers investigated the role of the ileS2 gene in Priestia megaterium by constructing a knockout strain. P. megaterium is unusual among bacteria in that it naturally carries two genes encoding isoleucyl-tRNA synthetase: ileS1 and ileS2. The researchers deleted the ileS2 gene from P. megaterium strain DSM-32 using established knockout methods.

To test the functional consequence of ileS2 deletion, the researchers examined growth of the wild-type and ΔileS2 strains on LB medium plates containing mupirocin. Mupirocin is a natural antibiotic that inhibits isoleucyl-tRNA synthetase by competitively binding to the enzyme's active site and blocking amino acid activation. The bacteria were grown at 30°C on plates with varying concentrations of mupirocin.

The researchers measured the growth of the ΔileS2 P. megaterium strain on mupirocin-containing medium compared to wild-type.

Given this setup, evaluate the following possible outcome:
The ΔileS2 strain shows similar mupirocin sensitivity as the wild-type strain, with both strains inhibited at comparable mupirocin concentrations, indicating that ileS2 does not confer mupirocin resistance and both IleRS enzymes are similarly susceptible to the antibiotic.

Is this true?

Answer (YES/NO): NO